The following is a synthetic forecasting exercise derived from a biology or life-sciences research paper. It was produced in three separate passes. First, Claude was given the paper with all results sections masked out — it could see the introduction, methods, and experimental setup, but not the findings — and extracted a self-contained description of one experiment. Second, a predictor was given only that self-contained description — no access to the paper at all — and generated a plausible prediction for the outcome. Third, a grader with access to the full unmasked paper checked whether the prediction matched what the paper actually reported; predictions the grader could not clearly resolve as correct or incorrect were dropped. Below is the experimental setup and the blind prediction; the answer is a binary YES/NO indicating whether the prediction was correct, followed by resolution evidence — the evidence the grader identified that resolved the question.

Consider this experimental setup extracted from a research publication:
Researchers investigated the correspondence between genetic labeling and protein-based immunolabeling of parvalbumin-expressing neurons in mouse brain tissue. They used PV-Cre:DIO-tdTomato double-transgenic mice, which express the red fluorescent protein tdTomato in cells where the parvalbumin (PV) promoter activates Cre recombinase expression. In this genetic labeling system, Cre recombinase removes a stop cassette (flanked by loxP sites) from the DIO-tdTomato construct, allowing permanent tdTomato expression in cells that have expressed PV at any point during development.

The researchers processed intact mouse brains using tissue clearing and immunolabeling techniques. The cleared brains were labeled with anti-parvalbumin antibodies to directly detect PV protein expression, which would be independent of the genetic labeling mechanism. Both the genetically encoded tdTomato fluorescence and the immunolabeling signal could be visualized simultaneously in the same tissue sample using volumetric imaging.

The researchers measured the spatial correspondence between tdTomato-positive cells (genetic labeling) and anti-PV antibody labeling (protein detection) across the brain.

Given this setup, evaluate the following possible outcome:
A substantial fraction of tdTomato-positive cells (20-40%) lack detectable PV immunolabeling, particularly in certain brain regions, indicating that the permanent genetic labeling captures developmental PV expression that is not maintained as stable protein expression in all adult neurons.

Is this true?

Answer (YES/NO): NO